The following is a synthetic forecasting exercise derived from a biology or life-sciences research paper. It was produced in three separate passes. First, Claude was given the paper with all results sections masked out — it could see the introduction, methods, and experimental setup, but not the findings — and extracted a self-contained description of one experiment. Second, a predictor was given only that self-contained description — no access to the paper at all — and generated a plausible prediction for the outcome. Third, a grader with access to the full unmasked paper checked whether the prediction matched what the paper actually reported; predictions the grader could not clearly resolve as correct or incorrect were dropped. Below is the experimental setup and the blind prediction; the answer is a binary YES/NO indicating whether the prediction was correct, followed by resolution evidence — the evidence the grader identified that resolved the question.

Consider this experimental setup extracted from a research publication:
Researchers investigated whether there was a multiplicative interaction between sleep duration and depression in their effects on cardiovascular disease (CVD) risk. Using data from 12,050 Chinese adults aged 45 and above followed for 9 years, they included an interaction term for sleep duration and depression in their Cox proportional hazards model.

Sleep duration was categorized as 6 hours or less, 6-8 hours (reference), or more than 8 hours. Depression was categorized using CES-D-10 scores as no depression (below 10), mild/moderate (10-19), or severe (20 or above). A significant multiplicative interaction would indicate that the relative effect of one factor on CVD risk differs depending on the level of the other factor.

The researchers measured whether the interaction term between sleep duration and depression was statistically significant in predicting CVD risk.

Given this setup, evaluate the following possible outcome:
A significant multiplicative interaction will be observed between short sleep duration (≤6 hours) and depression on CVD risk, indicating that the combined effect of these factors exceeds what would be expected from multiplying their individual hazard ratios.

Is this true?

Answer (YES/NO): NO